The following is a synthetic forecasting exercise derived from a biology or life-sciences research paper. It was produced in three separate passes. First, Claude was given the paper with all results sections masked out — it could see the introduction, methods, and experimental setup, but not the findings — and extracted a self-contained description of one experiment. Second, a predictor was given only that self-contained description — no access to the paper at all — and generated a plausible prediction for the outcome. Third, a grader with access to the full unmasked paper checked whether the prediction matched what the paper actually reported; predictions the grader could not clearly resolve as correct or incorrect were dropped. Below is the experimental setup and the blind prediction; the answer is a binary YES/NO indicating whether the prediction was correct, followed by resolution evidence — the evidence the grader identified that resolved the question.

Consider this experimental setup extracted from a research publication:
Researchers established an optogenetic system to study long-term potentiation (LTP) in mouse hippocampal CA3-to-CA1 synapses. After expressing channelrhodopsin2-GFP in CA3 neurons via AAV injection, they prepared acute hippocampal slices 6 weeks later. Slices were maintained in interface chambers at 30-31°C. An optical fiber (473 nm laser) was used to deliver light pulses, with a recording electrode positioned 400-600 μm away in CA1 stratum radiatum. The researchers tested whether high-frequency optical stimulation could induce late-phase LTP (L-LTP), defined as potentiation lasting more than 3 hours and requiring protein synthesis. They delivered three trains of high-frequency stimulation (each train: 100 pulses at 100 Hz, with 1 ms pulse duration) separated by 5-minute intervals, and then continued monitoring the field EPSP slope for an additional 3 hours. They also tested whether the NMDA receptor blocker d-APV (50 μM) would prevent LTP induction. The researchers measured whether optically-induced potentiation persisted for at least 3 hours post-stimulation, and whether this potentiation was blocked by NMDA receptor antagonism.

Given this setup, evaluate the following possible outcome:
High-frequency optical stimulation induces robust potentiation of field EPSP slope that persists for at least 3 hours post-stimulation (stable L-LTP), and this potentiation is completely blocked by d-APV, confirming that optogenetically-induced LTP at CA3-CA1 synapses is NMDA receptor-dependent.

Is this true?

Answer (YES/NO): YES